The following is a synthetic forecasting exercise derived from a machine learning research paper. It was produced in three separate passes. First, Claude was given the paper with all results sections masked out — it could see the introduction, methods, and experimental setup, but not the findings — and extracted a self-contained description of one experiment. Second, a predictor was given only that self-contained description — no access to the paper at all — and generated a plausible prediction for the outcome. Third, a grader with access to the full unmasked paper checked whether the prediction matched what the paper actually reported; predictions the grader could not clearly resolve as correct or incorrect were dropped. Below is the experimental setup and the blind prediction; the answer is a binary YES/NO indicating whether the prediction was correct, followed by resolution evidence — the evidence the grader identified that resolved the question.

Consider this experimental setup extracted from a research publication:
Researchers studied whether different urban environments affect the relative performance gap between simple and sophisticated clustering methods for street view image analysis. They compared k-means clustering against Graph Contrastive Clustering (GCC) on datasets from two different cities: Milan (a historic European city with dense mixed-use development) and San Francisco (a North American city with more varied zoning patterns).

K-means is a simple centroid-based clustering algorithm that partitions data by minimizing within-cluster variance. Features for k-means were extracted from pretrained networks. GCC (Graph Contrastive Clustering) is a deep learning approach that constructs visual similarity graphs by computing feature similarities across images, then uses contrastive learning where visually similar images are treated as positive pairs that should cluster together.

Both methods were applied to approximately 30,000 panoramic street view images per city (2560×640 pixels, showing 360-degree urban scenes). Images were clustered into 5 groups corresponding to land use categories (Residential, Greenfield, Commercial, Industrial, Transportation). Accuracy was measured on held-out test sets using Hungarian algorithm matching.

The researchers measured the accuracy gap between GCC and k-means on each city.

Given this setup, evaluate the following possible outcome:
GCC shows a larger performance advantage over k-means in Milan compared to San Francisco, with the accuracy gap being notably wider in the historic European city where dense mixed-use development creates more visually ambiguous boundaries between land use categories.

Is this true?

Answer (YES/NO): YES